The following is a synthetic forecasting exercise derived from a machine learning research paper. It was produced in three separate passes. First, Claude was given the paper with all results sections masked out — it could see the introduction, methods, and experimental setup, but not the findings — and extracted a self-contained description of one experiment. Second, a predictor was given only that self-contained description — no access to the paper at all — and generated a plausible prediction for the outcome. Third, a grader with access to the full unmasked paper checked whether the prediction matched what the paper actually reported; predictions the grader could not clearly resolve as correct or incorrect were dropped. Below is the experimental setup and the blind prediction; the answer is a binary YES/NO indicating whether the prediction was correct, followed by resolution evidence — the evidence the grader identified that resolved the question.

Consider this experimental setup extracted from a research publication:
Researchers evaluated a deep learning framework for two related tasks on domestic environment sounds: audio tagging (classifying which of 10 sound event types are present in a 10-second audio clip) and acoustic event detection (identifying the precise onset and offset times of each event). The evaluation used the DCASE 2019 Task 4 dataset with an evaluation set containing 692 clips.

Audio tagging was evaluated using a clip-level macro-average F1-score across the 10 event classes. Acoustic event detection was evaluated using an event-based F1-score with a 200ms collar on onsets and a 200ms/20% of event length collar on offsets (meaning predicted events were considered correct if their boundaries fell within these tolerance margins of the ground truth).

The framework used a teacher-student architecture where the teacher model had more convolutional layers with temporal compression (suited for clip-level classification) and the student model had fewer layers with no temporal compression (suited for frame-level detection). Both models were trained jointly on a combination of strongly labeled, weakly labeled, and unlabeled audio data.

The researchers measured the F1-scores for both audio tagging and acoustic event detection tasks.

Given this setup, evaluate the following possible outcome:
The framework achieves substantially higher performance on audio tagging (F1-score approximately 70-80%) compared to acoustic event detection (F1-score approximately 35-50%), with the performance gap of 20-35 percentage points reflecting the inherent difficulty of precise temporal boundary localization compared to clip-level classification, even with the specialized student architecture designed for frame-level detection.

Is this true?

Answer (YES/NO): NO